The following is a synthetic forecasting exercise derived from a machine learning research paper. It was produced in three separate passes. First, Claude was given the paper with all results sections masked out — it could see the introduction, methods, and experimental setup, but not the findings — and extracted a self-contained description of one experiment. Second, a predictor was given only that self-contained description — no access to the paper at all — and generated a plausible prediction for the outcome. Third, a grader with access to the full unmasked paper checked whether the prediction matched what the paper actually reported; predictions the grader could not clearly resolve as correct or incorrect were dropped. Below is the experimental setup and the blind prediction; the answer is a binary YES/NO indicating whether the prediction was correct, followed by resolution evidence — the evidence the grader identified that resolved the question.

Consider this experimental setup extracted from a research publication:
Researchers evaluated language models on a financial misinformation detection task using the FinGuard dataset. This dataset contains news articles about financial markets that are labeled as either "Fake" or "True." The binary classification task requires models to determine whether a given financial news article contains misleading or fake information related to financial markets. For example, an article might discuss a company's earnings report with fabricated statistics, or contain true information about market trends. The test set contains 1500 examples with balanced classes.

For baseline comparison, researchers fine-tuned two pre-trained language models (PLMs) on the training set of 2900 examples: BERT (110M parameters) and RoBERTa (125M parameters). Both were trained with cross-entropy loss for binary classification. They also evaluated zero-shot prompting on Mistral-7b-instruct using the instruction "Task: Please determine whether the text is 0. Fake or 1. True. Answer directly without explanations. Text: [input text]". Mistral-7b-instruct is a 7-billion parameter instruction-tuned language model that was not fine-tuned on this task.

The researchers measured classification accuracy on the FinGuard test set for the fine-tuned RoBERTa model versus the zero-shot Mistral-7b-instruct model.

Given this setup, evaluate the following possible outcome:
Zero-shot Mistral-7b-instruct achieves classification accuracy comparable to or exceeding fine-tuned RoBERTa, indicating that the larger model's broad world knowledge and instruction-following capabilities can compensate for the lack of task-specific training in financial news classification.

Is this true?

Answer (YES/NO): NO